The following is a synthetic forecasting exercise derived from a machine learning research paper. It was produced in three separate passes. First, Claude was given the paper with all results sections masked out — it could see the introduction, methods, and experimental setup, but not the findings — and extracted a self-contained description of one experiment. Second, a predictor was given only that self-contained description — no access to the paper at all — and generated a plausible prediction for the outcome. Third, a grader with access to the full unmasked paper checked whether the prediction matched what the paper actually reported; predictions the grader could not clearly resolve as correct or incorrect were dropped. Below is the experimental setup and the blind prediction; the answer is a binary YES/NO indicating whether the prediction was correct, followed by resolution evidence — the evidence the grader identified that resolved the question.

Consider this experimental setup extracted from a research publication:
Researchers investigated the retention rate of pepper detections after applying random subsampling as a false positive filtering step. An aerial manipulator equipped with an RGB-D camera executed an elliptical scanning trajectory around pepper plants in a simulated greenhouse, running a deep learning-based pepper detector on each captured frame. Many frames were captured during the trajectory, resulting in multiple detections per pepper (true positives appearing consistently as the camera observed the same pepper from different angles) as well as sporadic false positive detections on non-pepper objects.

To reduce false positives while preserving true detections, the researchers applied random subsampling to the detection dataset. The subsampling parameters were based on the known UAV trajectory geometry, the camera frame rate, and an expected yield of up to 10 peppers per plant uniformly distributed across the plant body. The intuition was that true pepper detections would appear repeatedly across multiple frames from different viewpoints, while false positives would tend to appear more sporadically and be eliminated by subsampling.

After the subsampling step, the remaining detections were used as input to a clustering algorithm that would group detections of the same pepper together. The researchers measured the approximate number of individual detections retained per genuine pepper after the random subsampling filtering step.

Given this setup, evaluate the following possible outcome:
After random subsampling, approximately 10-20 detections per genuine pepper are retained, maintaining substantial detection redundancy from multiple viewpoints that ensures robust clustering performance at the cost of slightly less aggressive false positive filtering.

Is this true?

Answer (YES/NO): NO